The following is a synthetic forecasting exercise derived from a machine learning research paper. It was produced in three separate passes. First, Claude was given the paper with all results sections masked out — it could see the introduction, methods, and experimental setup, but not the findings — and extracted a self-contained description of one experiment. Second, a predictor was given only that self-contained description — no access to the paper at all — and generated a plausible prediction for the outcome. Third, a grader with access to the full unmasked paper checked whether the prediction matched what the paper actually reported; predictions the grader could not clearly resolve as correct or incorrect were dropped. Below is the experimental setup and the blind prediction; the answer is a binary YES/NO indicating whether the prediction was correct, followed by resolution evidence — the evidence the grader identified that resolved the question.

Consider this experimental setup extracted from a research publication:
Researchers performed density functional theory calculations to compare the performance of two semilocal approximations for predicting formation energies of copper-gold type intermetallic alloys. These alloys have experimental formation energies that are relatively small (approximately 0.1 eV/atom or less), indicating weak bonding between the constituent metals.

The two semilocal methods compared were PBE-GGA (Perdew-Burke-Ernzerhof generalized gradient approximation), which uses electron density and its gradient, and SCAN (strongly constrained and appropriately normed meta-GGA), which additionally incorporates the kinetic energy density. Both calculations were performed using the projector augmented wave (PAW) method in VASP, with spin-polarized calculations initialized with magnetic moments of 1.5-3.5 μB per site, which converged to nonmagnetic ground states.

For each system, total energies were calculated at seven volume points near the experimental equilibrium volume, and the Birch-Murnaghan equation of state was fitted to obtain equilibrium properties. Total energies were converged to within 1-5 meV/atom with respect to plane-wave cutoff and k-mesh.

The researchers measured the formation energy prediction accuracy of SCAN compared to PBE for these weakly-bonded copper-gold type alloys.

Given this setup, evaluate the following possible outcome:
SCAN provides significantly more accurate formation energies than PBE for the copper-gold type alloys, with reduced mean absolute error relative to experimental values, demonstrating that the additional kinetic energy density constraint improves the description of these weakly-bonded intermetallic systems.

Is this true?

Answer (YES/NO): NO